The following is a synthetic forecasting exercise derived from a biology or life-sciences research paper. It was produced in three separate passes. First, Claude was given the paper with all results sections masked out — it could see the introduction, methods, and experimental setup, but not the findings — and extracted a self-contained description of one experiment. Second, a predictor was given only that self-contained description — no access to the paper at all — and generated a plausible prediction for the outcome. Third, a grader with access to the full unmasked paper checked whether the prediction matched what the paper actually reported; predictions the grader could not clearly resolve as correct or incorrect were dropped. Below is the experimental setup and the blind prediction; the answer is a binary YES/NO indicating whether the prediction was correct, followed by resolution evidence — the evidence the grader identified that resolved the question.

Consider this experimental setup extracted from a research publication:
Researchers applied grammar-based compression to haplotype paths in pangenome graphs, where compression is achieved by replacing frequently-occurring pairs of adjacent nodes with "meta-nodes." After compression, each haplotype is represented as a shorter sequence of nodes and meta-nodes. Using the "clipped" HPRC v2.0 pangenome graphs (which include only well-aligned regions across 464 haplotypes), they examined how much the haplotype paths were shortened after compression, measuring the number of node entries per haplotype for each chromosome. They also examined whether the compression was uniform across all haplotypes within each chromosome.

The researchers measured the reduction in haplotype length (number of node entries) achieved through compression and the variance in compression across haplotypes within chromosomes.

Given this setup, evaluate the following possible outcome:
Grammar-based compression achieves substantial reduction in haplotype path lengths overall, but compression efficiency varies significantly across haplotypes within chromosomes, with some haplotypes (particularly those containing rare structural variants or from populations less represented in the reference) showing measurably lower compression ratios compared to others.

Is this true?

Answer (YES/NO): YES